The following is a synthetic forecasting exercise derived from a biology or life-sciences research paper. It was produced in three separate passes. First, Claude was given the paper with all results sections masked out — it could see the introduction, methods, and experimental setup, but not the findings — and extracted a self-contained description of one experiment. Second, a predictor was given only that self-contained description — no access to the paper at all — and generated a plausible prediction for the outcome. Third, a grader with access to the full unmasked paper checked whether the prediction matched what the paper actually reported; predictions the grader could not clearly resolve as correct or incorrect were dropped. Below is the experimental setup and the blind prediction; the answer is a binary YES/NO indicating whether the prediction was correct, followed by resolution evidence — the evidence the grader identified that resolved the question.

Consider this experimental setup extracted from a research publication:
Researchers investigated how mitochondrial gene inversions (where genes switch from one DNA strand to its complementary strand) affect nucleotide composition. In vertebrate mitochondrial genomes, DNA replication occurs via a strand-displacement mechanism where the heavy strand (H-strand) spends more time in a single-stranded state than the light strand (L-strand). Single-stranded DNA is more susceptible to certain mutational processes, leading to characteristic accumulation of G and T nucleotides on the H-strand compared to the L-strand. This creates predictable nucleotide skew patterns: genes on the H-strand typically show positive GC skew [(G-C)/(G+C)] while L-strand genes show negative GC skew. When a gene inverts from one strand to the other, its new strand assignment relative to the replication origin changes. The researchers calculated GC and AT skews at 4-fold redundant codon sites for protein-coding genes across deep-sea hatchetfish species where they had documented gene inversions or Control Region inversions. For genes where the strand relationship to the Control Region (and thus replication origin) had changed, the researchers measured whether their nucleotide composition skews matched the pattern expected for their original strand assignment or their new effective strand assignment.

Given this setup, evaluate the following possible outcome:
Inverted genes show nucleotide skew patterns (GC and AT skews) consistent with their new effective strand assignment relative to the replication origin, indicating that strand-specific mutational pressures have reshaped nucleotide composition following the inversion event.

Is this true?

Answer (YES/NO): YES